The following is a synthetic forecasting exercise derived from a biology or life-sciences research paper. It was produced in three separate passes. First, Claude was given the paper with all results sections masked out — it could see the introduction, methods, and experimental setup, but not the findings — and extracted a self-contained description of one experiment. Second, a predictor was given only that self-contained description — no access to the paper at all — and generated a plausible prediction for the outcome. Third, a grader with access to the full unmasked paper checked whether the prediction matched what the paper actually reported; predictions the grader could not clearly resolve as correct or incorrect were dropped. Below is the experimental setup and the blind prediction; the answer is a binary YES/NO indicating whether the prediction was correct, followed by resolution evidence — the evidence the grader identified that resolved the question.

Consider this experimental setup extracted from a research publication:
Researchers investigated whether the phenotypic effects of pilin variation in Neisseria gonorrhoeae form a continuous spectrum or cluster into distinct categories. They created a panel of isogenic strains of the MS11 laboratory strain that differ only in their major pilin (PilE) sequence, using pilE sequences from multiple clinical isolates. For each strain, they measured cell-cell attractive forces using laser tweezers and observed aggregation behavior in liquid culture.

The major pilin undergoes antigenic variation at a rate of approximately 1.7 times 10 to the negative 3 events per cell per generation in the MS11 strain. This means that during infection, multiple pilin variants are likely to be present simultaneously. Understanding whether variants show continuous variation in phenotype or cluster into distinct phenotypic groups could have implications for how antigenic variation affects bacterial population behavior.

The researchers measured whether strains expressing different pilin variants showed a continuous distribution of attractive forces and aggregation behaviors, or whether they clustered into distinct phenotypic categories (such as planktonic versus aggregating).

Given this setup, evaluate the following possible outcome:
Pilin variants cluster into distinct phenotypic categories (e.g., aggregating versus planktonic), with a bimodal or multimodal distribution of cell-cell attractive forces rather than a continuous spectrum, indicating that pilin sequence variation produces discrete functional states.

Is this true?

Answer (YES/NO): YES